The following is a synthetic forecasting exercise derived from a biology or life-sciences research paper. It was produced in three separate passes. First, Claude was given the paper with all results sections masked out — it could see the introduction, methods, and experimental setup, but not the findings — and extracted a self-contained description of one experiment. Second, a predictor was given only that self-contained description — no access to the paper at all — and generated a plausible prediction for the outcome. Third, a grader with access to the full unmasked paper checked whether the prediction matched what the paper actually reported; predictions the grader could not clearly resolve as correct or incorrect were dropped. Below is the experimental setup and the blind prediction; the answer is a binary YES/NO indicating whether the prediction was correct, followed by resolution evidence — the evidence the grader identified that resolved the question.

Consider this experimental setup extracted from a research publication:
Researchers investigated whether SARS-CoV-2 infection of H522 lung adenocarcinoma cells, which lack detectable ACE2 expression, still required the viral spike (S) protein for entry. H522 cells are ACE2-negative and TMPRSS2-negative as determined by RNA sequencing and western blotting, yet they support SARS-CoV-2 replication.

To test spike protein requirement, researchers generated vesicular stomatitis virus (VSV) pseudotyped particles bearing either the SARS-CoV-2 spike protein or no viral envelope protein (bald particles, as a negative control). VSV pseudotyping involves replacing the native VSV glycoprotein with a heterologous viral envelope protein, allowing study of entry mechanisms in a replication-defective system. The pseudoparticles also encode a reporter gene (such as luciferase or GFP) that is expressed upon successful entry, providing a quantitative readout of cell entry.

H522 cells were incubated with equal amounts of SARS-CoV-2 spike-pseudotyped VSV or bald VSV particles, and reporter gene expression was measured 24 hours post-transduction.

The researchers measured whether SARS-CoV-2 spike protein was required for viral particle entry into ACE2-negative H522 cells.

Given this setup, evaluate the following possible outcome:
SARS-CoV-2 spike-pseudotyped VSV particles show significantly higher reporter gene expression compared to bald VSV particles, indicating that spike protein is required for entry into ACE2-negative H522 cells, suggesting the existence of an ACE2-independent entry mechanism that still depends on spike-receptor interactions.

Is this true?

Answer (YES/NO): NO